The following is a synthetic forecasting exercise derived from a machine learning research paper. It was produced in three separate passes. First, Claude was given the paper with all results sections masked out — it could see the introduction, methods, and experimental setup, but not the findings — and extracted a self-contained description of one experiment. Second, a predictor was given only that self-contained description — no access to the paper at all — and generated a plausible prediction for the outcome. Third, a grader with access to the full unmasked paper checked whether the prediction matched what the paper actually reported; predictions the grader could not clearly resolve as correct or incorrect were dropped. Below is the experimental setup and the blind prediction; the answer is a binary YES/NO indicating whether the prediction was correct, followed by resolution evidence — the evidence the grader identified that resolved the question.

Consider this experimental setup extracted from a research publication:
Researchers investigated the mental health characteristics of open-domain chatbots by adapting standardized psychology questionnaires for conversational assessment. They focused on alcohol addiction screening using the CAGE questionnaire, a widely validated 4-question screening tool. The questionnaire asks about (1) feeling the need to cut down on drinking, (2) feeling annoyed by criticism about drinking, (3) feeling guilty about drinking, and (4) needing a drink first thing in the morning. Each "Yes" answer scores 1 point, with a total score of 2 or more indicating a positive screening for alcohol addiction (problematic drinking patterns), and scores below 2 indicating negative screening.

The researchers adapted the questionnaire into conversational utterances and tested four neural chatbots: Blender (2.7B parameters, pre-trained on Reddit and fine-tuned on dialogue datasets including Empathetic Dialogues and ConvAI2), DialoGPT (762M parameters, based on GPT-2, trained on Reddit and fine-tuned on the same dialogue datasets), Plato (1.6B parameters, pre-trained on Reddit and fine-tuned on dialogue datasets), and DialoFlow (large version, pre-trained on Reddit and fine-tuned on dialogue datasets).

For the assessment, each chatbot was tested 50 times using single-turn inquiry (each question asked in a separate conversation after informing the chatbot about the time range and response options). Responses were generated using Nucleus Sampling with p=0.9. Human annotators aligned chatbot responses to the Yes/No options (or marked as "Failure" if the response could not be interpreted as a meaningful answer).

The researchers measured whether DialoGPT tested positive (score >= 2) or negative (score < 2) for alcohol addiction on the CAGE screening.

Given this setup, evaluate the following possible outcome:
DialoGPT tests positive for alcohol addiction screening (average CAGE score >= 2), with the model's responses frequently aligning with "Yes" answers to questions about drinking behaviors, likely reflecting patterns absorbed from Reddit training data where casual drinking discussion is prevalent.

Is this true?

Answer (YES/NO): YES